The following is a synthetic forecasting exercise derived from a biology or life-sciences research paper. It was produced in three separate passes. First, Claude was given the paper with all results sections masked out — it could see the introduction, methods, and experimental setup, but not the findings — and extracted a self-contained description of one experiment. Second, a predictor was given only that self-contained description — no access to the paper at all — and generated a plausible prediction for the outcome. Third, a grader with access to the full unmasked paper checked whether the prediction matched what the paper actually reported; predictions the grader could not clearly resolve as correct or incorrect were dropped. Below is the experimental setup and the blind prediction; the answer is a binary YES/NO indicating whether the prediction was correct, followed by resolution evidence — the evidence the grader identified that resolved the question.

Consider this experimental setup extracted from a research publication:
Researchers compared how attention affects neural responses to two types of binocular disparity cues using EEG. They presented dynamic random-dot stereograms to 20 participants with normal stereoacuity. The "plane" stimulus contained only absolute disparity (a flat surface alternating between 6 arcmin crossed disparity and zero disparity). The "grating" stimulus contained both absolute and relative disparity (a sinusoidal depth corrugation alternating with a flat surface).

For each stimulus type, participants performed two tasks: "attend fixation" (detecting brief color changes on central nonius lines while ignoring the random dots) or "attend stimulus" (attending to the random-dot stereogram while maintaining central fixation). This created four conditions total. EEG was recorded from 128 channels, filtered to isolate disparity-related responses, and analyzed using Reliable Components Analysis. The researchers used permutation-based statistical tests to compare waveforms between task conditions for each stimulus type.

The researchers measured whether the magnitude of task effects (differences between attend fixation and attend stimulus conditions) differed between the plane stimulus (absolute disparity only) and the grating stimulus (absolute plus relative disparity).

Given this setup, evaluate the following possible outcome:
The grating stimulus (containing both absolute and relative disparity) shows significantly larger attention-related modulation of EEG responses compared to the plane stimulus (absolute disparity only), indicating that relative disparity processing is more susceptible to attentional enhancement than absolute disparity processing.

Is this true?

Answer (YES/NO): YES